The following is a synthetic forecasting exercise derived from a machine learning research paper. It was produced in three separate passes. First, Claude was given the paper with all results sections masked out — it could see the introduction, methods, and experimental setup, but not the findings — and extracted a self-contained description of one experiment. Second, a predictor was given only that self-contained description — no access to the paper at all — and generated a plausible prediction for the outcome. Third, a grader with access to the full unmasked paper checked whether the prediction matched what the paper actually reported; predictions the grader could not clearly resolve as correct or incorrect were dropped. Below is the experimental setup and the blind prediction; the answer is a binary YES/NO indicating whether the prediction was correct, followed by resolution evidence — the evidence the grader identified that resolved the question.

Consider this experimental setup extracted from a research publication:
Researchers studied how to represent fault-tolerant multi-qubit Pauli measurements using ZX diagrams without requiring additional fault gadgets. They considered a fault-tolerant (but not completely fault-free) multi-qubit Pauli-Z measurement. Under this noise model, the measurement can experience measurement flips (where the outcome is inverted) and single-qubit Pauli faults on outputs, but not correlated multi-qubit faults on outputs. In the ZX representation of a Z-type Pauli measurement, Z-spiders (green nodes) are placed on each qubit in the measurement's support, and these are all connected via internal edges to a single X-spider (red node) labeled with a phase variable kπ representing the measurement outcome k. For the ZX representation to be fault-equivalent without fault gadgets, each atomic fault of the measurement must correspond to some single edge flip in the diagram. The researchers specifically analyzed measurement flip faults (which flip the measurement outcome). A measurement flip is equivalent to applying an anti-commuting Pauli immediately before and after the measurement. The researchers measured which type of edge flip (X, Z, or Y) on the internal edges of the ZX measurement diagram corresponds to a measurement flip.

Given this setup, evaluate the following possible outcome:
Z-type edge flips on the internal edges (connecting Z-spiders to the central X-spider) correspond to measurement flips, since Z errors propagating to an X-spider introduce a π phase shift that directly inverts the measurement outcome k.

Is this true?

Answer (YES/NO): NO